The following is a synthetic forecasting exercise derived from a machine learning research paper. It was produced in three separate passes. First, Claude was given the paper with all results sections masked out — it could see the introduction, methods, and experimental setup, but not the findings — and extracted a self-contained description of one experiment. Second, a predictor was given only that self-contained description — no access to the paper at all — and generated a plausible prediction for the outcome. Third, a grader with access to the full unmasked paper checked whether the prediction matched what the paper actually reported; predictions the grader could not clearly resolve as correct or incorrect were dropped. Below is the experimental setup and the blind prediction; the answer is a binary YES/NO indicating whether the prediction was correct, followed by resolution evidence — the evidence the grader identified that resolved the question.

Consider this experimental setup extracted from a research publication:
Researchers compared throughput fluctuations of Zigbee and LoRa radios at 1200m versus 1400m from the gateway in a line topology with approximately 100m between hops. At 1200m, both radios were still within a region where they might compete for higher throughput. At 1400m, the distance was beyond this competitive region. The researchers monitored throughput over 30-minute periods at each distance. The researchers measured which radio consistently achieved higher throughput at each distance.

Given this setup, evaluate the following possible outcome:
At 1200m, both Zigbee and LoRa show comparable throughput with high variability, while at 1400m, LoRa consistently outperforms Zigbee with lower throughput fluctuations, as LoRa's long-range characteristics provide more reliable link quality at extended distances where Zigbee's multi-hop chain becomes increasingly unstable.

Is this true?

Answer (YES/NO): NO